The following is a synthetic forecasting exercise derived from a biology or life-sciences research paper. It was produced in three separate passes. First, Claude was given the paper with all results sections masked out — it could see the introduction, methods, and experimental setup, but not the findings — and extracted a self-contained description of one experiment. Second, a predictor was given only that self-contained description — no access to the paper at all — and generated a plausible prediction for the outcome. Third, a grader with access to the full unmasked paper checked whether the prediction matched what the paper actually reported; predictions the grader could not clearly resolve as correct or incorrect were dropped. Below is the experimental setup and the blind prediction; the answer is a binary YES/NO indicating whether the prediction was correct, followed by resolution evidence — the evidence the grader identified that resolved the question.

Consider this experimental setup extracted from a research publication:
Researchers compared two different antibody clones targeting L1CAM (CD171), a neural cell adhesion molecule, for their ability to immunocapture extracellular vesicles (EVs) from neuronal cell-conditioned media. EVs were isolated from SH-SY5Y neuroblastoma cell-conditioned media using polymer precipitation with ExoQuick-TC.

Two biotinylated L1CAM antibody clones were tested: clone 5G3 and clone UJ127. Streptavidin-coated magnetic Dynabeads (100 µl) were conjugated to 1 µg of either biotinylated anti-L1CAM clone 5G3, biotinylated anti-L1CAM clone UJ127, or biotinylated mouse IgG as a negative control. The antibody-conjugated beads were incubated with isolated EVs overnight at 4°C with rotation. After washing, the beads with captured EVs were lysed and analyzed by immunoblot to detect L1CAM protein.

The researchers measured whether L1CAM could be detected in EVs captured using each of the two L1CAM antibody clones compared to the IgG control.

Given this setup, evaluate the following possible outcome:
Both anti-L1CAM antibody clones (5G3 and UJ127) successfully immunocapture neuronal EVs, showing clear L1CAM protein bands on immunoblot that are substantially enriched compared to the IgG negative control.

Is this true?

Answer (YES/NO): NO